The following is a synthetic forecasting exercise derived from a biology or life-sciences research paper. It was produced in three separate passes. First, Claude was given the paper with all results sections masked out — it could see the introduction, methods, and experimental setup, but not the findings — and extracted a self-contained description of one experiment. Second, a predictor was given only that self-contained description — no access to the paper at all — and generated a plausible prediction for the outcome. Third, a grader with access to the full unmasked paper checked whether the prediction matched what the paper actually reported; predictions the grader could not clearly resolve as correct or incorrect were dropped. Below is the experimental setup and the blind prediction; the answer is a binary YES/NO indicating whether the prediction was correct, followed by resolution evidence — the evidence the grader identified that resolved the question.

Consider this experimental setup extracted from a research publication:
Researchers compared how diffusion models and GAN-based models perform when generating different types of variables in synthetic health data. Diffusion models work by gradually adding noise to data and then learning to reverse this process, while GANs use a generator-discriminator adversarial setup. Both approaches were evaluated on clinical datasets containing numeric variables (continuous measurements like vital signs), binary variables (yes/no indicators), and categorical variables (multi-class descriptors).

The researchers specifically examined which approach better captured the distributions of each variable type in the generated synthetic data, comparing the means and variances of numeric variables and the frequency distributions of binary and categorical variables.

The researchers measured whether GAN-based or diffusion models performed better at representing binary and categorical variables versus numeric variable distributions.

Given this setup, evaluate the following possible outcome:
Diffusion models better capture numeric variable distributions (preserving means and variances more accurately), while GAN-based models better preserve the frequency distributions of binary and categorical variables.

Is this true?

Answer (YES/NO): NO